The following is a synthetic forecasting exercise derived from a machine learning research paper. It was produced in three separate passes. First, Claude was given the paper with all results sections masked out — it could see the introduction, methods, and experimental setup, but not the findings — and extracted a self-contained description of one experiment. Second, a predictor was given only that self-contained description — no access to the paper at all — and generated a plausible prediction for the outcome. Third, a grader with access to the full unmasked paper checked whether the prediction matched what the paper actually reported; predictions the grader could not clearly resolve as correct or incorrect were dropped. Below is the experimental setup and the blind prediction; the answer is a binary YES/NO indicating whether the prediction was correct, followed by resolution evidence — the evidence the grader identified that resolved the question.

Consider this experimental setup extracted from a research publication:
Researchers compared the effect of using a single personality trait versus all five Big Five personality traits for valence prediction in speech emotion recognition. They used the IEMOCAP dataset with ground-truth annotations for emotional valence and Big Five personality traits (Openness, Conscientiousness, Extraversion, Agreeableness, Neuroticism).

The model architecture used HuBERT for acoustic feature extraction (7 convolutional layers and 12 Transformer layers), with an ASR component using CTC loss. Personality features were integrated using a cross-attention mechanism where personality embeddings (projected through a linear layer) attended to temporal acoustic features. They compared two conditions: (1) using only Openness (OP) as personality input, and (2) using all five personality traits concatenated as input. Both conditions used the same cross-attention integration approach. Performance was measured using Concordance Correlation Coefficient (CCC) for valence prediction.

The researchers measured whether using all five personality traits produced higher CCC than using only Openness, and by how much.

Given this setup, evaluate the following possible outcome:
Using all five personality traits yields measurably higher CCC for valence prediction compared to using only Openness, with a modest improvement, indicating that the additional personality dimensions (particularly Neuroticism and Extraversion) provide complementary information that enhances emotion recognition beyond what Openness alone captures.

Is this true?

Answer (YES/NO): NO